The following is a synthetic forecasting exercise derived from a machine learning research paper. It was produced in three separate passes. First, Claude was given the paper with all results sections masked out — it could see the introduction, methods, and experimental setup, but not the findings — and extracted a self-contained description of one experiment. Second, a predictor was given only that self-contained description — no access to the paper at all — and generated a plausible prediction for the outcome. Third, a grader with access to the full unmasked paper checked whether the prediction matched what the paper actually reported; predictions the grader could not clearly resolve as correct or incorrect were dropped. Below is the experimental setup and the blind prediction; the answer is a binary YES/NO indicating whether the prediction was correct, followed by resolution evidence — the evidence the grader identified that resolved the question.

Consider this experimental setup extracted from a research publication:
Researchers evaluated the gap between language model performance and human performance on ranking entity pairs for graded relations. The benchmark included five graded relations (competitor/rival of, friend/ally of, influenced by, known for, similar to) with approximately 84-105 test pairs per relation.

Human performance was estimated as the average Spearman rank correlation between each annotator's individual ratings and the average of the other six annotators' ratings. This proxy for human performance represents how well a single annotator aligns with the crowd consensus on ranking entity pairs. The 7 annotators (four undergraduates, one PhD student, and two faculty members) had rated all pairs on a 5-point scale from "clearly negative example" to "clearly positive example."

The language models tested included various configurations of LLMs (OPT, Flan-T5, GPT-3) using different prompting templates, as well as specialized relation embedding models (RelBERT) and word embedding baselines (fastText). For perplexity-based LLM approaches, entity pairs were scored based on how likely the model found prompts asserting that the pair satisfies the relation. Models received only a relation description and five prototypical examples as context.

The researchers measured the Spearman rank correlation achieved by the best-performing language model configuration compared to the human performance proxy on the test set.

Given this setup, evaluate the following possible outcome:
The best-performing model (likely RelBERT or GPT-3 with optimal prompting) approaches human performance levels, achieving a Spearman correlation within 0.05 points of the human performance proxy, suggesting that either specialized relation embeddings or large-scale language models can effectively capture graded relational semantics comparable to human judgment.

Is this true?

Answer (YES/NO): NO